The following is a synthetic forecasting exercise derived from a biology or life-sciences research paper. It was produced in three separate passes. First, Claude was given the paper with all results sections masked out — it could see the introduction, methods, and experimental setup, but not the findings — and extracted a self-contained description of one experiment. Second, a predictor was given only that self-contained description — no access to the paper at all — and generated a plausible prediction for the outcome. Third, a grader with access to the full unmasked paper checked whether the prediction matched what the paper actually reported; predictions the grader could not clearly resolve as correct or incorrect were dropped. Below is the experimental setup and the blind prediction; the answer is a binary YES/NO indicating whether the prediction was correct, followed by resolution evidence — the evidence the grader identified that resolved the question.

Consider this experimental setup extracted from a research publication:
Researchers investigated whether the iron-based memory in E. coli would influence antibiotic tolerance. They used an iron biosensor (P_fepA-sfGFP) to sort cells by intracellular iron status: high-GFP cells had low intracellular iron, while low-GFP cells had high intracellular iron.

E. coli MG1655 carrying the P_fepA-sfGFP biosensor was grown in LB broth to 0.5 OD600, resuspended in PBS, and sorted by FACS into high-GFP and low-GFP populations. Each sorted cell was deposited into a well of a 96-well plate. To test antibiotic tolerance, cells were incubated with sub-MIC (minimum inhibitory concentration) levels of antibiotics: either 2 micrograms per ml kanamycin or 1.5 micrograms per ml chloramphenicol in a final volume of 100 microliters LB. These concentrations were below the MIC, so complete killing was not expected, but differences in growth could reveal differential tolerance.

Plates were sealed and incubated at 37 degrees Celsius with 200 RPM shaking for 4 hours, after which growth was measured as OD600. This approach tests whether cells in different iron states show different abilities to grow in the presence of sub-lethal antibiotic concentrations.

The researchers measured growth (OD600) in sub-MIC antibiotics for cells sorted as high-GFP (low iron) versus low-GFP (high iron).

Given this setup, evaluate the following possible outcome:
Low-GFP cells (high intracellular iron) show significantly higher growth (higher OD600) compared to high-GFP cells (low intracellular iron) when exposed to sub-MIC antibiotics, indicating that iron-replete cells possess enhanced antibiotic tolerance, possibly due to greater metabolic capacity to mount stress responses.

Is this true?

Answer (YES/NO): NO